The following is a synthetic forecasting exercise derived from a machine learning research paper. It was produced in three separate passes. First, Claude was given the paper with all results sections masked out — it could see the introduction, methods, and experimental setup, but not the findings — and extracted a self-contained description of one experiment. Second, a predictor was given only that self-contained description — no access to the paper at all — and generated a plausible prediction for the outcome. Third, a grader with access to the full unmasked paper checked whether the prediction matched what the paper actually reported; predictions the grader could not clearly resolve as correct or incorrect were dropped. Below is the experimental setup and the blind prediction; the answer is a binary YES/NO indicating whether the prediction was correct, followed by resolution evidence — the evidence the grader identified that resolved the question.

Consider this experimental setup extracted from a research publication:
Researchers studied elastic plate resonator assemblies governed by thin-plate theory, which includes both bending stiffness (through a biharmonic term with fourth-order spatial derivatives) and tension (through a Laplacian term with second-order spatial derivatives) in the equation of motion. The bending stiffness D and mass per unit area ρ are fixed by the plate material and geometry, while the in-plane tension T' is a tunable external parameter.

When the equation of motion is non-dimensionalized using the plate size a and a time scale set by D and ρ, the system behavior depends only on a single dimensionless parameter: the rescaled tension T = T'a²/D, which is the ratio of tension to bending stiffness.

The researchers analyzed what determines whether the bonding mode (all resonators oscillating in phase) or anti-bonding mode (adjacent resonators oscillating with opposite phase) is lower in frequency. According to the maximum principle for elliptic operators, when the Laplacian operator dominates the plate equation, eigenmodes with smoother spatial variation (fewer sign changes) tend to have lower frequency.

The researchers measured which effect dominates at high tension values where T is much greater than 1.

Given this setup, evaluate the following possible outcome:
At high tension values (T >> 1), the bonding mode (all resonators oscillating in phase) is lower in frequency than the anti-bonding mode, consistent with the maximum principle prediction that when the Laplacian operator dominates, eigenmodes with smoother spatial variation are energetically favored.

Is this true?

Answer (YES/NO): YES